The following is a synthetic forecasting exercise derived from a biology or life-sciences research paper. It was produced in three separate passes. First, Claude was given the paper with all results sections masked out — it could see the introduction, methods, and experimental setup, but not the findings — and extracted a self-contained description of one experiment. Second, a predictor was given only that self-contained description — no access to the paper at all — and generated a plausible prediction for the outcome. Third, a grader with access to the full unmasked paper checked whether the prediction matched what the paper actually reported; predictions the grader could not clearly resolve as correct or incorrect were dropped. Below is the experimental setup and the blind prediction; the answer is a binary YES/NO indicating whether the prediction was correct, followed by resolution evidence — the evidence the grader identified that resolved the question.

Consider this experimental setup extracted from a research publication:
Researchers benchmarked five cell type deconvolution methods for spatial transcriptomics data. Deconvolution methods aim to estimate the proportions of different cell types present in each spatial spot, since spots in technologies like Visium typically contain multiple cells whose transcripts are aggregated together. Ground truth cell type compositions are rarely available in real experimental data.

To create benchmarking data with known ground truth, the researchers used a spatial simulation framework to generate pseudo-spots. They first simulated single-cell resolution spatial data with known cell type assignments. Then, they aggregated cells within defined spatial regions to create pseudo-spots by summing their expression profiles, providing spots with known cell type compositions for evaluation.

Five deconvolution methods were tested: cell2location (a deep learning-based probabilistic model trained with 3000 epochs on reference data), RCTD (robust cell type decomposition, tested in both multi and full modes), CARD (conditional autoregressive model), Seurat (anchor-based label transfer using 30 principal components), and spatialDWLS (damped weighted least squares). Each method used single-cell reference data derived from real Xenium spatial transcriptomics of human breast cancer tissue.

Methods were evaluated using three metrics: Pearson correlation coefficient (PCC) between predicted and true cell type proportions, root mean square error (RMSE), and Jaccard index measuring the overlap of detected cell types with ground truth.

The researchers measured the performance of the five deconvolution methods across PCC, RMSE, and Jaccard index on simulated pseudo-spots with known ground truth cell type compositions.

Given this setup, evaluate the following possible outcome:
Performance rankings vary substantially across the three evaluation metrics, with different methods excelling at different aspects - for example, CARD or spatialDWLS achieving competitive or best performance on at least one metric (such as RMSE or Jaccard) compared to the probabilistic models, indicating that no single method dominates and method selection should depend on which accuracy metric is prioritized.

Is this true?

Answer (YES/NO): NO